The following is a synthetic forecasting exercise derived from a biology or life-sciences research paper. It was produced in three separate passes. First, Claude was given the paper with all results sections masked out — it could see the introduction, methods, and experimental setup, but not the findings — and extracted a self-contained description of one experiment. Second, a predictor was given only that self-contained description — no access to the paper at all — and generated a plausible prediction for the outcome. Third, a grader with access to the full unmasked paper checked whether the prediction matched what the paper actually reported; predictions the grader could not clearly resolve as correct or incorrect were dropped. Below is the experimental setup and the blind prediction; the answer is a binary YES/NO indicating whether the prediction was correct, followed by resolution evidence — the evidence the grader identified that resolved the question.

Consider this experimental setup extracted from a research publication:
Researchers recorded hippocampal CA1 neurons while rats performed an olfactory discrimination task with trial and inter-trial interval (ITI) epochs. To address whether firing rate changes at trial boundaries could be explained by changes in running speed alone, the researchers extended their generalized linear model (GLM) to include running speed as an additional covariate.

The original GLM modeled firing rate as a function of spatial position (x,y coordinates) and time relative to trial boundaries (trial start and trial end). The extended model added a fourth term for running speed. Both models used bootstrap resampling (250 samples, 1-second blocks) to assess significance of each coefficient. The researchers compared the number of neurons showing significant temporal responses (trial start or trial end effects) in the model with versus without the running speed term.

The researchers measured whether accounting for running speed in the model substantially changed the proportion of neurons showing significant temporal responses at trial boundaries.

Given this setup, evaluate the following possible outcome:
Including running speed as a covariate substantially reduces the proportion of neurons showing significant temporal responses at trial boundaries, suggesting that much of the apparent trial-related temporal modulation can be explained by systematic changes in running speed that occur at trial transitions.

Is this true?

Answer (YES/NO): NO